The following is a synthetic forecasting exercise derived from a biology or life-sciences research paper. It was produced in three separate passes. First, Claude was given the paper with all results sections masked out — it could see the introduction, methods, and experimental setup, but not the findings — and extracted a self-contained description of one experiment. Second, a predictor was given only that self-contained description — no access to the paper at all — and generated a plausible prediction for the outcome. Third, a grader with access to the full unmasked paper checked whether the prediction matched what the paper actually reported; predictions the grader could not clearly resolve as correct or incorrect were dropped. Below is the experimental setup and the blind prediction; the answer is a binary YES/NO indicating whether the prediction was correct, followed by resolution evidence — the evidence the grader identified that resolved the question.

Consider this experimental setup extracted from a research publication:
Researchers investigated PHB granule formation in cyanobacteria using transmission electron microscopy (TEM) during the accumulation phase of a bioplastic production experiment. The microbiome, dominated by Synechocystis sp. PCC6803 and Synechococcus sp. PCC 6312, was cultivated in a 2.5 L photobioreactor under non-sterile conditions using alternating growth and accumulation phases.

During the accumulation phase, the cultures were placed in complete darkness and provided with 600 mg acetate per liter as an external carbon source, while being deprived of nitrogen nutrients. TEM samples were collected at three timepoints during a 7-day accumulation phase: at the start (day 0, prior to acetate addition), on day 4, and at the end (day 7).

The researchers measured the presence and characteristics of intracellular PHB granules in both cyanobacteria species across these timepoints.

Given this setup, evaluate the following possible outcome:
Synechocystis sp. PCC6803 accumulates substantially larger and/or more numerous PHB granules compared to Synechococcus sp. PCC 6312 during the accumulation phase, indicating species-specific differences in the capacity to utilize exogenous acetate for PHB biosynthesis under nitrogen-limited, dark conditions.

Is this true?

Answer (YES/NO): NO